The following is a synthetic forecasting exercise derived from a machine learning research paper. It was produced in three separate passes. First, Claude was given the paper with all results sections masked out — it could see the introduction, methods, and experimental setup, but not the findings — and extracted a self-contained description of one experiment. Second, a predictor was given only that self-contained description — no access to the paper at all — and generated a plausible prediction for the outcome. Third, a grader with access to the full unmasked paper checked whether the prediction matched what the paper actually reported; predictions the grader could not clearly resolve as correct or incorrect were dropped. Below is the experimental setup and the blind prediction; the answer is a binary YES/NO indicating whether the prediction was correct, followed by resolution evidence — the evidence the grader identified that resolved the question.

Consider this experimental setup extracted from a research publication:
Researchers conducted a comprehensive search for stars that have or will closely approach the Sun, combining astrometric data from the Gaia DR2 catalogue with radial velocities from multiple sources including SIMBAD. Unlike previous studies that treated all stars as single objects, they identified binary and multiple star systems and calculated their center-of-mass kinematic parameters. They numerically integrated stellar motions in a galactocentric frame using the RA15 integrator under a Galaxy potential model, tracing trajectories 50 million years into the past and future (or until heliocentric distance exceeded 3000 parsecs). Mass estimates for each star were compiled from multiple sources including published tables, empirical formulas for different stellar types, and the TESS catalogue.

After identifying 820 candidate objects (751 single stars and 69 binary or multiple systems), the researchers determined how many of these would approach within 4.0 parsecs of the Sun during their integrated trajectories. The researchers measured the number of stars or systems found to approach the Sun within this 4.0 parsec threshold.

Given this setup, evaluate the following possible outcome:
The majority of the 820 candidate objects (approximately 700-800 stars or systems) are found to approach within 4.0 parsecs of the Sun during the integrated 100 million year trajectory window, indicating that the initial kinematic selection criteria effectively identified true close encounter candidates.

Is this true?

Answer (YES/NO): NO